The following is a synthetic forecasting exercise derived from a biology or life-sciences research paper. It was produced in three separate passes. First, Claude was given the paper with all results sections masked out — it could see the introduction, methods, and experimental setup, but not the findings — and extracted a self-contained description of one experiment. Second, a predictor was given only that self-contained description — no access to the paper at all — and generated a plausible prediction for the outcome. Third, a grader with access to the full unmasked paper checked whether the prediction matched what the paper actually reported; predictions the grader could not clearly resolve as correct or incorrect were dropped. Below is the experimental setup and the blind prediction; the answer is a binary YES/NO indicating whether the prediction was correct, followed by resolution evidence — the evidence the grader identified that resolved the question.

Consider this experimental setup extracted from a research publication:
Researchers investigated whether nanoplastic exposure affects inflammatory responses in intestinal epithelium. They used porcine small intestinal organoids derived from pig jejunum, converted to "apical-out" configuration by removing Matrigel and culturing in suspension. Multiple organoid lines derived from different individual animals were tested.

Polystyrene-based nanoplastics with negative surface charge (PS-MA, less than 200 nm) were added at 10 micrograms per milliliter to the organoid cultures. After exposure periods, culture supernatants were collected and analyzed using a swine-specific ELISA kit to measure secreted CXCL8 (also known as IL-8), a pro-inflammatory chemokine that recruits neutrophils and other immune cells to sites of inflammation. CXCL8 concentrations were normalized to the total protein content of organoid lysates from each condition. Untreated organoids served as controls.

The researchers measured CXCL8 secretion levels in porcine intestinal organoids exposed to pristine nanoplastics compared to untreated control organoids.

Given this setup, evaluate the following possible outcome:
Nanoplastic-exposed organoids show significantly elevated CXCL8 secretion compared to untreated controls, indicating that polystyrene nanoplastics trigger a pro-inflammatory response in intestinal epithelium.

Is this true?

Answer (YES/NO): NO